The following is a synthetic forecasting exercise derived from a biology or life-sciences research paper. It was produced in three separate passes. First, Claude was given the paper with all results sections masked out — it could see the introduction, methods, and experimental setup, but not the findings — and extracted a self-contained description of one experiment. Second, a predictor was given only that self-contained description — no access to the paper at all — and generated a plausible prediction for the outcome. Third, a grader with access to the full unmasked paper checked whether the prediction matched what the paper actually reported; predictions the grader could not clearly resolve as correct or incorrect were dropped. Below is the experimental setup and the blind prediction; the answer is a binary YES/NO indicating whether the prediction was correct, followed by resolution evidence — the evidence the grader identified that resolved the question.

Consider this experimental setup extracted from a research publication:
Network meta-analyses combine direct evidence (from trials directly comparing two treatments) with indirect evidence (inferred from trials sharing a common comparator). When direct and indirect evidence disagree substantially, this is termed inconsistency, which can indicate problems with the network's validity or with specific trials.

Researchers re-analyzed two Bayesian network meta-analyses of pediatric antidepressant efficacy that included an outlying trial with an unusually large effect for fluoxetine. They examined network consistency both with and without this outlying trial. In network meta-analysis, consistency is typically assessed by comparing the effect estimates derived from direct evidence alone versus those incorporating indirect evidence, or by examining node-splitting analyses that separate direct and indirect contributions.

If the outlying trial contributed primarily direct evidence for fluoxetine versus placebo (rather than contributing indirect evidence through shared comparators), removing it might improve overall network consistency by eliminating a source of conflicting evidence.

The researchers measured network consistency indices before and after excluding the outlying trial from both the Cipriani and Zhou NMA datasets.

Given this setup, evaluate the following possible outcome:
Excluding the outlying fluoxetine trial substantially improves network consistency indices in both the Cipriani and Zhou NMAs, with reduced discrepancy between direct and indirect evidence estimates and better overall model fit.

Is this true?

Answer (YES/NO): YES